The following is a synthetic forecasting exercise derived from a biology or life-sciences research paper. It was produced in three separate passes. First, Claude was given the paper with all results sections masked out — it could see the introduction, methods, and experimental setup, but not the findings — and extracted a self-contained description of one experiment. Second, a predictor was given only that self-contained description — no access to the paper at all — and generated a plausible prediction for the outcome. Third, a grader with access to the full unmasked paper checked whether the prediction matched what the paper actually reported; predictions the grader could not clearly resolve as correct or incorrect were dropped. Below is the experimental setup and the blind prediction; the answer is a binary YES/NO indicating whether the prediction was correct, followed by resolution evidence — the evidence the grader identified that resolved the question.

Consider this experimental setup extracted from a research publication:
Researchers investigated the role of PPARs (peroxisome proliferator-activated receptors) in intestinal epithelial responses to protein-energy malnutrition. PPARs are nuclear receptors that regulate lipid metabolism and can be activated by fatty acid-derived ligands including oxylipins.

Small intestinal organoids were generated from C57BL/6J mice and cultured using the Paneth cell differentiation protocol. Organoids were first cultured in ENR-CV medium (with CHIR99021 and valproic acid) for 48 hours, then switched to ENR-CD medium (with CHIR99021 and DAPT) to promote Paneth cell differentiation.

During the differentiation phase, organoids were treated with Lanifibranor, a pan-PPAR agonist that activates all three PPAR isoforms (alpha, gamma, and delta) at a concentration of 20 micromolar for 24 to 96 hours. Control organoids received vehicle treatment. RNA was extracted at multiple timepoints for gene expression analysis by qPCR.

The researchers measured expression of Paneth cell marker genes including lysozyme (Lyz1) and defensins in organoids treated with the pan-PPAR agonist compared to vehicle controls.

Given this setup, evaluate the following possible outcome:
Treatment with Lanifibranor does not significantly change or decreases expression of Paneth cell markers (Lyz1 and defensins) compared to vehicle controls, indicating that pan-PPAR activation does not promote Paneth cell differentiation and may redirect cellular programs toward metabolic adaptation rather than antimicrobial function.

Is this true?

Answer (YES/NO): YES